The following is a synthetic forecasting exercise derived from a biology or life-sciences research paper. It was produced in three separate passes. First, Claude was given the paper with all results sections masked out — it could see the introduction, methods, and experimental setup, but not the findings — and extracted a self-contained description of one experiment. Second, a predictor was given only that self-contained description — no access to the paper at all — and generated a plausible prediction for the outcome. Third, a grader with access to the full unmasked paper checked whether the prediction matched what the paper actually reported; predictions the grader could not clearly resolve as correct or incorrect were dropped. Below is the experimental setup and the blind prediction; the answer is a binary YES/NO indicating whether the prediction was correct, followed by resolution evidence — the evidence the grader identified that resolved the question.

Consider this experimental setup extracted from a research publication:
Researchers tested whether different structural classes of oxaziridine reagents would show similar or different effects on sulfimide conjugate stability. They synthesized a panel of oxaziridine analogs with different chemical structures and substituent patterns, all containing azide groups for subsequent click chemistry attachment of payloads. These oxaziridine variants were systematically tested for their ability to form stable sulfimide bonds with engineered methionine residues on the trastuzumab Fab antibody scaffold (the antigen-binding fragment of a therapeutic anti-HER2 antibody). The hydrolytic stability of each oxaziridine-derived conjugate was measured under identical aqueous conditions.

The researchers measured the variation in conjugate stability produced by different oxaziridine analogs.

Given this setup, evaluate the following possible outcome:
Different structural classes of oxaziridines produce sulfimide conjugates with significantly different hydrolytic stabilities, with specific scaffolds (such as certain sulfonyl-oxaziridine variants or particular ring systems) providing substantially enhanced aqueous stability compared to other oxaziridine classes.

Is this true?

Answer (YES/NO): YES